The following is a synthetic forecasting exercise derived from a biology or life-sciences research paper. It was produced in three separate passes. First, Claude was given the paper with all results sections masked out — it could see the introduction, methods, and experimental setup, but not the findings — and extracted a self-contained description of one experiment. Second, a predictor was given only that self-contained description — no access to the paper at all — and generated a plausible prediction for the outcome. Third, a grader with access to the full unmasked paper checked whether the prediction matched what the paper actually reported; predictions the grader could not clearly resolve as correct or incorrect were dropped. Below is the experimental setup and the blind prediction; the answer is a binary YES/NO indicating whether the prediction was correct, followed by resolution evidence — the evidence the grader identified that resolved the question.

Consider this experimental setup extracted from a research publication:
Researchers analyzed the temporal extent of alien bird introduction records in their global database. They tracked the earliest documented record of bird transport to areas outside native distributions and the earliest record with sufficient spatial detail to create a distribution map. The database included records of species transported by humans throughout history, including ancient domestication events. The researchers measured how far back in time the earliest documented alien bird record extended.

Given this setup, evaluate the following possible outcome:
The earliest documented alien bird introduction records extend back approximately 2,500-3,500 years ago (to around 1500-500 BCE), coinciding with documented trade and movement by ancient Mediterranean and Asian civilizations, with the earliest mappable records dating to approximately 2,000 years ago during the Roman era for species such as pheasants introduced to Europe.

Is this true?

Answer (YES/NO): NO